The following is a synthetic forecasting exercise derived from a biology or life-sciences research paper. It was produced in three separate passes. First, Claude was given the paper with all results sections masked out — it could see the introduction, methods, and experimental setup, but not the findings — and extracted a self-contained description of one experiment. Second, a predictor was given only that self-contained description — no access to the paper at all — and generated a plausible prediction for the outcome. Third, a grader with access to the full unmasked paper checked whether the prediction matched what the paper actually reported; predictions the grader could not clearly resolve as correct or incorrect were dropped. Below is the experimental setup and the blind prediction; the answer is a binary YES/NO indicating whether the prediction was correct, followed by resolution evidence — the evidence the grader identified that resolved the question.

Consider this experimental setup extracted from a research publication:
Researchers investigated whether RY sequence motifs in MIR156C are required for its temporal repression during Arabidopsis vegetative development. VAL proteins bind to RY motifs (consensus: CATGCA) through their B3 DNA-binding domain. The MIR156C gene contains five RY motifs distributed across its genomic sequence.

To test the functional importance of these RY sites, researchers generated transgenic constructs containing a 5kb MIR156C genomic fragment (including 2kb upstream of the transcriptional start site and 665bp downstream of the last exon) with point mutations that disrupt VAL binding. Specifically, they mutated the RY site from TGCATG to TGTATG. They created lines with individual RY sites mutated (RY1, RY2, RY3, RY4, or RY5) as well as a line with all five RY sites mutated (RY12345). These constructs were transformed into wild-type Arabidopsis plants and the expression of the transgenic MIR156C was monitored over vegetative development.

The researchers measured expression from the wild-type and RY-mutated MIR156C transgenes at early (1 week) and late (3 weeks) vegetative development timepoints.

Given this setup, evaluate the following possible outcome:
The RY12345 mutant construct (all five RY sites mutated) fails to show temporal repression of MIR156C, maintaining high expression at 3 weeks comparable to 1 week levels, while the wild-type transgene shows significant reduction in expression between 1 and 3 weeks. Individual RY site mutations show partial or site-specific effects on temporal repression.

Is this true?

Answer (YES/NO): NO